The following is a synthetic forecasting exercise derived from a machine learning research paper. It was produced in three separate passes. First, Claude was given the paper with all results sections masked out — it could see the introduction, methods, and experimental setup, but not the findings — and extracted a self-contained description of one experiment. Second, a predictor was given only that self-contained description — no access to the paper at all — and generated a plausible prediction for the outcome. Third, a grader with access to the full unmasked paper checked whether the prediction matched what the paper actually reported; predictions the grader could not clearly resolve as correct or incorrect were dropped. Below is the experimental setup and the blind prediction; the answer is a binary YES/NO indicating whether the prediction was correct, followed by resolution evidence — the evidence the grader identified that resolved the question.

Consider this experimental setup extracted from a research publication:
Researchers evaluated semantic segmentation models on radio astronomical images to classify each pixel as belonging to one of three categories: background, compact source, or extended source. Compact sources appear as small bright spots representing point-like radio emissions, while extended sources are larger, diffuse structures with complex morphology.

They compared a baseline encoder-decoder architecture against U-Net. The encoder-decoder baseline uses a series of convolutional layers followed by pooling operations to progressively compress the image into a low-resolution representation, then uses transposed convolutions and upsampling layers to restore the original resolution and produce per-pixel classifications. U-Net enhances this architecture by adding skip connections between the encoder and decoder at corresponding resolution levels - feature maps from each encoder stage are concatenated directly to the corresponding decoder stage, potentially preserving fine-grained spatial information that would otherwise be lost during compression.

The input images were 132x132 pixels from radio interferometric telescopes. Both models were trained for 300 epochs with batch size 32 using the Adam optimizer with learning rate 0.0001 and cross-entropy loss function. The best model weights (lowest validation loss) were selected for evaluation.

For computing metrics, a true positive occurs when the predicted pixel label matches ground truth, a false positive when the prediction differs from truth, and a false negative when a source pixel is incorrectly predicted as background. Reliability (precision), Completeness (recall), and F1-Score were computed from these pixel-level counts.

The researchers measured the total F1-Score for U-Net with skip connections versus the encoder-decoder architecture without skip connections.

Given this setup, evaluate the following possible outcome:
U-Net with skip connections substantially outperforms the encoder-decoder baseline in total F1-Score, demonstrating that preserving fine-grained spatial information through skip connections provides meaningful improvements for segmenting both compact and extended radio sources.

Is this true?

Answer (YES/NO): NO